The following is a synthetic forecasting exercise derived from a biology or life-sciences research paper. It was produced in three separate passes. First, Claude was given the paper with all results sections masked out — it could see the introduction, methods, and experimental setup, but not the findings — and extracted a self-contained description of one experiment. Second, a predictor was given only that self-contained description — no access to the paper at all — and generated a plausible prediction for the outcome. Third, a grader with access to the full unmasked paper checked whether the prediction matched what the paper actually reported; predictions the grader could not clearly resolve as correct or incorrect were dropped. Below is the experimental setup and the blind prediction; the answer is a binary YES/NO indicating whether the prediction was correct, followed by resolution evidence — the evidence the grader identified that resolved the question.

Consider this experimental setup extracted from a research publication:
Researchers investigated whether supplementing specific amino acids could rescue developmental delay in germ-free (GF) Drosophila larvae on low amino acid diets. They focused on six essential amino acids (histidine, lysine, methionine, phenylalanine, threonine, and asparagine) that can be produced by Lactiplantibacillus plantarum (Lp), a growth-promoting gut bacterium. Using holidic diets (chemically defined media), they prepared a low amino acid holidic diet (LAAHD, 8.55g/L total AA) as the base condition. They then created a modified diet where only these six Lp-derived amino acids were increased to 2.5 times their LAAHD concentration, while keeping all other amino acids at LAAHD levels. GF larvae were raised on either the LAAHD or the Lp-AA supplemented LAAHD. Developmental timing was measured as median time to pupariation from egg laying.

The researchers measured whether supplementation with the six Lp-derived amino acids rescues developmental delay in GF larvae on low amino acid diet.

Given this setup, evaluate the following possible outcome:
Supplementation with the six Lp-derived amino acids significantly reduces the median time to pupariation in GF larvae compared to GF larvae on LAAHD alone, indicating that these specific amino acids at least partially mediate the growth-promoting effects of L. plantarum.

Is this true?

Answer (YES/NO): YES